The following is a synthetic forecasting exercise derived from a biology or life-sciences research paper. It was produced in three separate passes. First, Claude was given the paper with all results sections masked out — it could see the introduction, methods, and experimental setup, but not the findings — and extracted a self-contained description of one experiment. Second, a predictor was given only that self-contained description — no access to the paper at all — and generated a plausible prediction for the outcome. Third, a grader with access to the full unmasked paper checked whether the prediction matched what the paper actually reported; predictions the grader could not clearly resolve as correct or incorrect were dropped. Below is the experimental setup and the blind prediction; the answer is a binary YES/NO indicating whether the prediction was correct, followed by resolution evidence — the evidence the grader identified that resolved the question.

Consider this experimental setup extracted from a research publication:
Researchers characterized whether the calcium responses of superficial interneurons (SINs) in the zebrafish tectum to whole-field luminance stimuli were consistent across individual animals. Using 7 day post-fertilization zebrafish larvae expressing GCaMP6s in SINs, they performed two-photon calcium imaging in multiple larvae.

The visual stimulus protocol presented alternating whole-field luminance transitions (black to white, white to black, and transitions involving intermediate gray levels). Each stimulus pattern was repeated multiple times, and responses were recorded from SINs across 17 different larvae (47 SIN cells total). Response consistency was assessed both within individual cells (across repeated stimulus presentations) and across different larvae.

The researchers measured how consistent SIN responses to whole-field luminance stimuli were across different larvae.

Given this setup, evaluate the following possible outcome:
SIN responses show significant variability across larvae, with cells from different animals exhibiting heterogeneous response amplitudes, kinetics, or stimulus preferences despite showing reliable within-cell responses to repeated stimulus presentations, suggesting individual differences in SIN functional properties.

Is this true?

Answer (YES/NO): NO